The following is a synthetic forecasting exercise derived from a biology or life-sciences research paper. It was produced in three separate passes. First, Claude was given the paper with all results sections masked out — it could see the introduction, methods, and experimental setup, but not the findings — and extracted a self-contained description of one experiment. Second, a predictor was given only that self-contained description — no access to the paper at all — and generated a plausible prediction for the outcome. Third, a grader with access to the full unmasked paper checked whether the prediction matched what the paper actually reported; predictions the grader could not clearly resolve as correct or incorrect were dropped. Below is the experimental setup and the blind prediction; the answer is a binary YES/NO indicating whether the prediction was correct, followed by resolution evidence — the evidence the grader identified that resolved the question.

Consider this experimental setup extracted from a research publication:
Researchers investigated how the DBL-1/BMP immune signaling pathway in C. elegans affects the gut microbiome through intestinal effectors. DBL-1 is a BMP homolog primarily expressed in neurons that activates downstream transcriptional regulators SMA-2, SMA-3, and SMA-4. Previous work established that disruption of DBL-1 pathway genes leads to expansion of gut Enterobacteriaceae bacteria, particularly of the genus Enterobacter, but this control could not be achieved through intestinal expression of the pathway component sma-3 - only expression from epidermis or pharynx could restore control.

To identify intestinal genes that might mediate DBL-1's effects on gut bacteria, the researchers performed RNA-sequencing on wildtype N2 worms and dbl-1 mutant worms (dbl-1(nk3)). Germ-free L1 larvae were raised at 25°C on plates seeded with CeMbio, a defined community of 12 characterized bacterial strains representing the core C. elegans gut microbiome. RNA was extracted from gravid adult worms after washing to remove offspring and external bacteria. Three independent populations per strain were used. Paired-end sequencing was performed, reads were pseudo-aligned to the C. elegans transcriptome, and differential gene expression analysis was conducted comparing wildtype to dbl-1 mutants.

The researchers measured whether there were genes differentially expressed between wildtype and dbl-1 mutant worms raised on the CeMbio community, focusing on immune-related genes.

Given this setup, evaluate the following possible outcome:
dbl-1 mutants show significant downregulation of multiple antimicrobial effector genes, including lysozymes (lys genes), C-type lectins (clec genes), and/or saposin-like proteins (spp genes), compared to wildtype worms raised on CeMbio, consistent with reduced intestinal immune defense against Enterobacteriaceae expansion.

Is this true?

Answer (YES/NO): YES